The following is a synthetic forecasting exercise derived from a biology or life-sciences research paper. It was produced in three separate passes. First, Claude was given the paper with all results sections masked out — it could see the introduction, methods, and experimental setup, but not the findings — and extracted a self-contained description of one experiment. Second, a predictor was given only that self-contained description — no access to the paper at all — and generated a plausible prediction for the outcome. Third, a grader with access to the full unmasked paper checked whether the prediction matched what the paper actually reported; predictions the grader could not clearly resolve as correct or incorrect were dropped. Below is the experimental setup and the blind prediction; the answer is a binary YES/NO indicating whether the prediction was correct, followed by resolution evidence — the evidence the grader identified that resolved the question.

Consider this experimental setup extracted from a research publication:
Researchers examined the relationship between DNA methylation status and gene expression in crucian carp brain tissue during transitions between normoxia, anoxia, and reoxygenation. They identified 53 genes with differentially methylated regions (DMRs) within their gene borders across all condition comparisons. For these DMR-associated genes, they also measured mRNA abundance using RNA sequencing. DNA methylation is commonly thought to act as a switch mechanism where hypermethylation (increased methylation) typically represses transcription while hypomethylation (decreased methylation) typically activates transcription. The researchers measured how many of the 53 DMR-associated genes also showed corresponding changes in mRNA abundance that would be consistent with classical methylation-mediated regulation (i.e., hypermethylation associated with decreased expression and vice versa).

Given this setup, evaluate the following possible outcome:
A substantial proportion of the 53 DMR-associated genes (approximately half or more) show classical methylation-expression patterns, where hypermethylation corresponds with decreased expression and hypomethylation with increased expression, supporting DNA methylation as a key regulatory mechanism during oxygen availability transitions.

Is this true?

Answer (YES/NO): NO